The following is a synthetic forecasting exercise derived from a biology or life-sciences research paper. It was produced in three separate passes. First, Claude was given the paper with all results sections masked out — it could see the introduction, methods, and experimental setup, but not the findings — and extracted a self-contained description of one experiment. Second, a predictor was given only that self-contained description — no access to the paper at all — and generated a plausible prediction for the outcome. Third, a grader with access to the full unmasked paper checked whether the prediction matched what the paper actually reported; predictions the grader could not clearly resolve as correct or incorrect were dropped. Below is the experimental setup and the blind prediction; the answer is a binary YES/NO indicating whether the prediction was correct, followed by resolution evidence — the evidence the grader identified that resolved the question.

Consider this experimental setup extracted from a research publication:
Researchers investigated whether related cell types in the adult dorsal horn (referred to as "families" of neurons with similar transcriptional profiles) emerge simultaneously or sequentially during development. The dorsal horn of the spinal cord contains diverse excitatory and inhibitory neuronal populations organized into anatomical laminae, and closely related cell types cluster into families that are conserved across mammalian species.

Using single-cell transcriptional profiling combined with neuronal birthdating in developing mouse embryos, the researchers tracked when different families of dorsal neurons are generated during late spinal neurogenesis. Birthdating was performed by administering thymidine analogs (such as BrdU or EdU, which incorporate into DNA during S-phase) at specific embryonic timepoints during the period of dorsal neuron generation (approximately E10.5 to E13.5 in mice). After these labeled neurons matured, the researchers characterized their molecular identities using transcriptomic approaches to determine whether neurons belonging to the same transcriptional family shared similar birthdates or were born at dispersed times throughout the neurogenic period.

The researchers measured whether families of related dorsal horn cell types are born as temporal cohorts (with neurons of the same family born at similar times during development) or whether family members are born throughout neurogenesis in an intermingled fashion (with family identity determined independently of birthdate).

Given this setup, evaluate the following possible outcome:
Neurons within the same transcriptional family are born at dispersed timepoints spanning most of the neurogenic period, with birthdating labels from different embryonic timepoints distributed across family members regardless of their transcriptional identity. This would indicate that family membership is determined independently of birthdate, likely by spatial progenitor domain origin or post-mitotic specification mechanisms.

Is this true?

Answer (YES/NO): NO